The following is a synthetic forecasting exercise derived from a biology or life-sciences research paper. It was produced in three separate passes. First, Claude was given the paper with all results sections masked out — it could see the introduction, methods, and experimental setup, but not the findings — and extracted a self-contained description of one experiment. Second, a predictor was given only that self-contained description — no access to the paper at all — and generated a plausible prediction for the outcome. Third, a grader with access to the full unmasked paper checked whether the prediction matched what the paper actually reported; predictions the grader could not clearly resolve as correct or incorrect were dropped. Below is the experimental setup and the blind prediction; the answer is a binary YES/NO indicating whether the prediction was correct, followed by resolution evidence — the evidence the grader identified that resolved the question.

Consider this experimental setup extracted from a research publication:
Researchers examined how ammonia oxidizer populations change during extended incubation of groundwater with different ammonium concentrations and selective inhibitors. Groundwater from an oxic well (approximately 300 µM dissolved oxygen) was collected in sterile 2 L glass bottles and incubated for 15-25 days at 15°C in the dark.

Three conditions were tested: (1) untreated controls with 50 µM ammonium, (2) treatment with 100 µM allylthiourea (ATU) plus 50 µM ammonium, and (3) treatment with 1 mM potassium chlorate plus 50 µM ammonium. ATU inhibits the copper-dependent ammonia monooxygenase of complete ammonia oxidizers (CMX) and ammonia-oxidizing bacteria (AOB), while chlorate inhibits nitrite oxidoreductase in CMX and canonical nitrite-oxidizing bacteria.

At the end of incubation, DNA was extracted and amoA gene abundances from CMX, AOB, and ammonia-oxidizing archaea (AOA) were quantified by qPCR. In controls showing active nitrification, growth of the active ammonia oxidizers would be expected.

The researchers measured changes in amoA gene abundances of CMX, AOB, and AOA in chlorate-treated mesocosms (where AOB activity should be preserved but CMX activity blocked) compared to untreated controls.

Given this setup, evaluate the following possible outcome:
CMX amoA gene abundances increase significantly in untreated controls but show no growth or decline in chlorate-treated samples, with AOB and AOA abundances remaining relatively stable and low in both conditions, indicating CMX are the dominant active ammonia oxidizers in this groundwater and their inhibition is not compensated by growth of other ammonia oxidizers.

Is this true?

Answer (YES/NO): NO